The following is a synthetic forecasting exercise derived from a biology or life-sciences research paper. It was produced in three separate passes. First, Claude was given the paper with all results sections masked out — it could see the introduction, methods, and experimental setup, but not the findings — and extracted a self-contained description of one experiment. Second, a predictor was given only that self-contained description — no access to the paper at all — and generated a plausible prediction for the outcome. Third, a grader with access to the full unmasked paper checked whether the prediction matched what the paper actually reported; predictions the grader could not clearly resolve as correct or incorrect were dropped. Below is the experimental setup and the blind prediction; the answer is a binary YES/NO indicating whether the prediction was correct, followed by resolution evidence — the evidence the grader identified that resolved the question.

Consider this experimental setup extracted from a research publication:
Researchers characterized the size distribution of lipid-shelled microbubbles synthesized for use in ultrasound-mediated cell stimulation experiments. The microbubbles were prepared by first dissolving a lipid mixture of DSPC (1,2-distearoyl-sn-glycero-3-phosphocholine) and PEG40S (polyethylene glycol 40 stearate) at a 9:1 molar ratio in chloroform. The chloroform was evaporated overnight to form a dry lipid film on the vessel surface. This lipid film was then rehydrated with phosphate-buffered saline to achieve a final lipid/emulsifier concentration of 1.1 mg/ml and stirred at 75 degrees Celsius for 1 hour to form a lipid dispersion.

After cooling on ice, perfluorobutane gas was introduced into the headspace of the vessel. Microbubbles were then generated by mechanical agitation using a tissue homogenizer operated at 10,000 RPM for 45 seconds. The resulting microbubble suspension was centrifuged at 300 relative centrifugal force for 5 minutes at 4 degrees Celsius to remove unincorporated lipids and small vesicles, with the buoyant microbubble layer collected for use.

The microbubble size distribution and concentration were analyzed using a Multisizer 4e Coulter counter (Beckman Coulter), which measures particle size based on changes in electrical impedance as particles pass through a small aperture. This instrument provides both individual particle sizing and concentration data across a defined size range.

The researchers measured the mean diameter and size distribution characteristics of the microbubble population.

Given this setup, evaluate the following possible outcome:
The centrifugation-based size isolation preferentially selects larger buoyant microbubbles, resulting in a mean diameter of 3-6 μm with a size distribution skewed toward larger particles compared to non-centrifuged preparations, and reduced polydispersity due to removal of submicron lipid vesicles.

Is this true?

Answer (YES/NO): NO